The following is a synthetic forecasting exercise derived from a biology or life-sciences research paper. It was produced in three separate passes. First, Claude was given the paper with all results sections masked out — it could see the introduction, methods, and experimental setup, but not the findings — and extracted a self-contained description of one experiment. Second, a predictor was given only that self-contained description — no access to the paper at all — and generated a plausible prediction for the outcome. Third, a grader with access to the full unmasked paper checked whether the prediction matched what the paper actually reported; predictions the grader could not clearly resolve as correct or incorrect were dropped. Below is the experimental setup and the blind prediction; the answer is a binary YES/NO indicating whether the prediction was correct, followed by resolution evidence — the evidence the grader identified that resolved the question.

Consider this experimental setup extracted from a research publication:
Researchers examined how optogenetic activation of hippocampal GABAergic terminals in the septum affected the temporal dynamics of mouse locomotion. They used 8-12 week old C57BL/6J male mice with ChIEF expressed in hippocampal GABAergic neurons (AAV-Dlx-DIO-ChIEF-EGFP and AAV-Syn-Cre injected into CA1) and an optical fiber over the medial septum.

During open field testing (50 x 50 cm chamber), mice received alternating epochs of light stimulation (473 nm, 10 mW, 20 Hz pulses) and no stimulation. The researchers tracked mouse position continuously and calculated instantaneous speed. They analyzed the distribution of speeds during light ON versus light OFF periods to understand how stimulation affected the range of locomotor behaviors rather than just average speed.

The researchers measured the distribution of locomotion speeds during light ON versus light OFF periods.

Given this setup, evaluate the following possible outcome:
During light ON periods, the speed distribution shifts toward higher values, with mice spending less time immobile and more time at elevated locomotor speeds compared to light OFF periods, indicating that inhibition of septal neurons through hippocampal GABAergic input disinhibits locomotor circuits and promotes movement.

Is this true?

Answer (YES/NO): NO